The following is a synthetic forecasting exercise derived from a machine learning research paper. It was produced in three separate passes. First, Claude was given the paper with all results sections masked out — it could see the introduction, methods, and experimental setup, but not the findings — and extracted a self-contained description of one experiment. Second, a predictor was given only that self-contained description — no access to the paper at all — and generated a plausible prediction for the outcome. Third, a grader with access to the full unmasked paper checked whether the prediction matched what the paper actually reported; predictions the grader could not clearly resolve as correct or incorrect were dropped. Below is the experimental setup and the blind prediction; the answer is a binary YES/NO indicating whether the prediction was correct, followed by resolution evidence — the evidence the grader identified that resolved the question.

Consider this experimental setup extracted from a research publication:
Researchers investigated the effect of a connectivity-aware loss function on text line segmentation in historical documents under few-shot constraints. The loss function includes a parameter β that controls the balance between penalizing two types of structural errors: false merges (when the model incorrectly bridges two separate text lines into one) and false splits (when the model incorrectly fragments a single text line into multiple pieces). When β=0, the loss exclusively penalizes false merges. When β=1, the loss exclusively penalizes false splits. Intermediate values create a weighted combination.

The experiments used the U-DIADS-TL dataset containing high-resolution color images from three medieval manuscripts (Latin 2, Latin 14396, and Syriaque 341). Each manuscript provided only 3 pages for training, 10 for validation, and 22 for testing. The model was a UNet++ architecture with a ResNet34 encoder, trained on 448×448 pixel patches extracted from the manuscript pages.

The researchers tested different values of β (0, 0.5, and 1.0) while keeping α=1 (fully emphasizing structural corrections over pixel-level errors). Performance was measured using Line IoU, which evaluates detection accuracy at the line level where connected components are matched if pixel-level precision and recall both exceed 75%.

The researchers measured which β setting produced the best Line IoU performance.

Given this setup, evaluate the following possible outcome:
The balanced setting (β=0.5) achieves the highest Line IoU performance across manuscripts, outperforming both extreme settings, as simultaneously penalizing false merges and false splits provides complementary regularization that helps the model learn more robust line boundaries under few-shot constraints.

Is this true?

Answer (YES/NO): NO